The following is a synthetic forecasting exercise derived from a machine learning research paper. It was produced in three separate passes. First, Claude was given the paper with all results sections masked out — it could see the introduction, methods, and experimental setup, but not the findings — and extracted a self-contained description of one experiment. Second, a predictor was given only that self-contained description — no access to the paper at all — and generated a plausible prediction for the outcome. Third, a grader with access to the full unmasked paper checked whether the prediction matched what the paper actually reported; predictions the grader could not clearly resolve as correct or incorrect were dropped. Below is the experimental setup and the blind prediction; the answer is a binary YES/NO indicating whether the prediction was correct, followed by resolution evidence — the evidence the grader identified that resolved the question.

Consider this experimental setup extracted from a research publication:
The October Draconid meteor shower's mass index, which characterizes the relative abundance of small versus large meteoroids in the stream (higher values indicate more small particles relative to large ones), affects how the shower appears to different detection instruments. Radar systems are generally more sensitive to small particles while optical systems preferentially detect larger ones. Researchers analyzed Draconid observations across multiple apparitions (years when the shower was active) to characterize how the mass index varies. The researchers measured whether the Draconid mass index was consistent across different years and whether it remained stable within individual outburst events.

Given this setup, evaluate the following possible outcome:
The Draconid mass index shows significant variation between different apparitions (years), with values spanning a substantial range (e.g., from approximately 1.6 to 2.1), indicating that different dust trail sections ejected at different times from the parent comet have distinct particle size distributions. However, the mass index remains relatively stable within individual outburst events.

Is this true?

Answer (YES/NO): NO